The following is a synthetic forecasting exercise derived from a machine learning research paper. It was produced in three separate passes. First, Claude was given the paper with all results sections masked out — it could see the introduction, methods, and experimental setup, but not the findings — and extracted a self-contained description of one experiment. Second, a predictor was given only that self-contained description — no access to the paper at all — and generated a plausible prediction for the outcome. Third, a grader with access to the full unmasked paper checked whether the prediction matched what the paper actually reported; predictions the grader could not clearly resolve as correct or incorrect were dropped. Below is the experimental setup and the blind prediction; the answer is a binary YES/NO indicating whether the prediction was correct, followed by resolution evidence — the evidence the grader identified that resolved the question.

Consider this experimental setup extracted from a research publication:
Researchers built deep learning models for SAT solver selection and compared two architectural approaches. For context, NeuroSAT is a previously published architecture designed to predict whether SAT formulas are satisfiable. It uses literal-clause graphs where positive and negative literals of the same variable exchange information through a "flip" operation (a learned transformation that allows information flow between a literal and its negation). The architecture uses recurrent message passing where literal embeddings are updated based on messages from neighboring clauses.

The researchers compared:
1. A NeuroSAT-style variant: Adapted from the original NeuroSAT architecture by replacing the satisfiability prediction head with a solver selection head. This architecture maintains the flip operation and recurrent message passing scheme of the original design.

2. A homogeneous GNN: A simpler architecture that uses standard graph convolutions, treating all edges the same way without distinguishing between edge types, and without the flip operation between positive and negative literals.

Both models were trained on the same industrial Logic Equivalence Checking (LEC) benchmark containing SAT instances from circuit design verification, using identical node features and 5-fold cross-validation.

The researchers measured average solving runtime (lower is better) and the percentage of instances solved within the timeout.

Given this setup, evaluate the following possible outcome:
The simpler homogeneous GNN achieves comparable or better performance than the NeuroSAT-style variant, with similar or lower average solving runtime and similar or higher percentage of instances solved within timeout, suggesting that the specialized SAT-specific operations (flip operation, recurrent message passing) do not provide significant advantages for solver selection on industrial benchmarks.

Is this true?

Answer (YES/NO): YES